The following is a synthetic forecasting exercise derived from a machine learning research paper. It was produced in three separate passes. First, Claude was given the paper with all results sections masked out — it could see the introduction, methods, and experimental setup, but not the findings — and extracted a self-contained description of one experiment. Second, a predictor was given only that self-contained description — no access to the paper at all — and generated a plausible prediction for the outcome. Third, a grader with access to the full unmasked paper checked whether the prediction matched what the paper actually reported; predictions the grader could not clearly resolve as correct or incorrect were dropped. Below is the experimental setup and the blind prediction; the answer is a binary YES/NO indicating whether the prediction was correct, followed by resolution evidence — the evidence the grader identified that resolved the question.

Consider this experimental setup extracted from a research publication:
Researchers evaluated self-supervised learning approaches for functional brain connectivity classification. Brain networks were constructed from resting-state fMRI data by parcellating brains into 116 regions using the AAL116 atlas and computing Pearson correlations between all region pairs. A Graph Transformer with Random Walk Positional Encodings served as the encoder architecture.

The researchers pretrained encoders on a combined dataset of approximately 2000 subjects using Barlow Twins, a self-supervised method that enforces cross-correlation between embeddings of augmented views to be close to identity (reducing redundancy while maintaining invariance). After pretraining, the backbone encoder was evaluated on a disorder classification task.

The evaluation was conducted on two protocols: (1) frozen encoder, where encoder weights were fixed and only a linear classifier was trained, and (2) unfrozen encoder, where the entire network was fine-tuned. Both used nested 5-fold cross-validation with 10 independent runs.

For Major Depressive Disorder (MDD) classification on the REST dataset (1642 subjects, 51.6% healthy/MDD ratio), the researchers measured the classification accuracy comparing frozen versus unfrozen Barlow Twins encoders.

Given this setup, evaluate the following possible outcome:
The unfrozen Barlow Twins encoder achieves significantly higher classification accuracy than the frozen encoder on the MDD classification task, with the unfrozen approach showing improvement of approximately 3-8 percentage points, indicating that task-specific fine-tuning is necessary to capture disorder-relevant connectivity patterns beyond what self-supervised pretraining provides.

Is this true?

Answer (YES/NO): NO